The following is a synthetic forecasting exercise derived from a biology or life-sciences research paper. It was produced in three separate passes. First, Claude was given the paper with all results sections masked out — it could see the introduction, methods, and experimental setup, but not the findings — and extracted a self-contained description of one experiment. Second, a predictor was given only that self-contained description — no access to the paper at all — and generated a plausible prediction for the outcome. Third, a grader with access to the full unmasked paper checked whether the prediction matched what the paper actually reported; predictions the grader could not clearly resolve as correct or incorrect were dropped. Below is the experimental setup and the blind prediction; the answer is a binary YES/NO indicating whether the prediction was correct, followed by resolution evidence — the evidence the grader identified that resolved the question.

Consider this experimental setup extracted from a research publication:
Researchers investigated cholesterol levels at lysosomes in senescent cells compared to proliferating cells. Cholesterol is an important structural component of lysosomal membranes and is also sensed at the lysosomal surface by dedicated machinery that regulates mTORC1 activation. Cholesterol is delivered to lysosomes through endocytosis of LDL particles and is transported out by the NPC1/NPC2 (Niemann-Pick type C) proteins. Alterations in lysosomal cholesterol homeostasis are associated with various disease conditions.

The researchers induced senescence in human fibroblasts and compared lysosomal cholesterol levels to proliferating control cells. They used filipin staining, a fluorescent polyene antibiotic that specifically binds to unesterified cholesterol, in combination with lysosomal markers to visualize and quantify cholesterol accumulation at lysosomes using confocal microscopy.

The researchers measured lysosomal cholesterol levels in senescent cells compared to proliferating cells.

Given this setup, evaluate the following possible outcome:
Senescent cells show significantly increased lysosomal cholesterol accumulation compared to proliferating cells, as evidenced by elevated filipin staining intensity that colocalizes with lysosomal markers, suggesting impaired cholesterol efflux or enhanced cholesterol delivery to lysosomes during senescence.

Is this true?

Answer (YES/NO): NO